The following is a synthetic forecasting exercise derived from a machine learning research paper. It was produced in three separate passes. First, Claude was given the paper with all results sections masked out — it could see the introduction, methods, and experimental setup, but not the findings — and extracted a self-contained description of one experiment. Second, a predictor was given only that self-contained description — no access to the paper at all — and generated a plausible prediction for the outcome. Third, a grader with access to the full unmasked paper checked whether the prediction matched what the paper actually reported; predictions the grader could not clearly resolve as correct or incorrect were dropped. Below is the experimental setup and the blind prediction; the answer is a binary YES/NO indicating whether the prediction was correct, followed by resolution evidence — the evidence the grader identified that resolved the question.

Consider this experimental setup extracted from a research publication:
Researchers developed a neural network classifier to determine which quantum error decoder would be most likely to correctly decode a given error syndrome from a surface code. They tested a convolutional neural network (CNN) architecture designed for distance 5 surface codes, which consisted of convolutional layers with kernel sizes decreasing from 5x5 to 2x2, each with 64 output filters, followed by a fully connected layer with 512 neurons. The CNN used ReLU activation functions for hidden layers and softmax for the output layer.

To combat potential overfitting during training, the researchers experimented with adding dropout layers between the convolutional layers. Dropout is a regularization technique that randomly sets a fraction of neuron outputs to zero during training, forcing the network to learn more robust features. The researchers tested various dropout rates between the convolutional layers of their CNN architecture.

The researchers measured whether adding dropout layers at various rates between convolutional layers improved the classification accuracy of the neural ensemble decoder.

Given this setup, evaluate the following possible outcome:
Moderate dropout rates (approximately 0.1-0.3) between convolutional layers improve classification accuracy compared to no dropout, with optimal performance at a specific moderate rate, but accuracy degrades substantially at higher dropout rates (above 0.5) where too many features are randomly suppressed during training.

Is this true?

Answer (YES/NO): NO